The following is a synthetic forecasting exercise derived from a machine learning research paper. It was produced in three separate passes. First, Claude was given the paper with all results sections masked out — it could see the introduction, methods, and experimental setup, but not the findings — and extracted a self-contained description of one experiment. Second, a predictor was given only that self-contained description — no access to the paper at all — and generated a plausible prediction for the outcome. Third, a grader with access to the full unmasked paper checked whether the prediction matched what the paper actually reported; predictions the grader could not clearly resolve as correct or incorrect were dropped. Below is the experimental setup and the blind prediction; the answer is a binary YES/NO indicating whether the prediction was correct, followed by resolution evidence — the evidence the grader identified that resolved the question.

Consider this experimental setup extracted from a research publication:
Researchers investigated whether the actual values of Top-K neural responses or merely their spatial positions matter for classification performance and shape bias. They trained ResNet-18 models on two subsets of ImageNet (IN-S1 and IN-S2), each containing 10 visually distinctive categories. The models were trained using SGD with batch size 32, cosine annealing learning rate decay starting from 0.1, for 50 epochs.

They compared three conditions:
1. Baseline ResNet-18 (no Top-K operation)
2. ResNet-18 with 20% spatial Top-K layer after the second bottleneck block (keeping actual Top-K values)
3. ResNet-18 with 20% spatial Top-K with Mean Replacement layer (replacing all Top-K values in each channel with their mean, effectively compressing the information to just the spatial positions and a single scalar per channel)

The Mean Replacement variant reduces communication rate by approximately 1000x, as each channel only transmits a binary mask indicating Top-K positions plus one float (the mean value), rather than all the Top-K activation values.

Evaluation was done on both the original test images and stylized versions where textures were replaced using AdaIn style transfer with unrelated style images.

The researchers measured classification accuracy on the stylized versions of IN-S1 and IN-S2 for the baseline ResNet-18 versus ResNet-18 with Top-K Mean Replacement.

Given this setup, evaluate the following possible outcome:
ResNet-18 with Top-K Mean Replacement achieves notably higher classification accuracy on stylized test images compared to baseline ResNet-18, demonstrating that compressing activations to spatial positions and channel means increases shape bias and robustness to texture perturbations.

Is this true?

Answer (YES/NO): NO